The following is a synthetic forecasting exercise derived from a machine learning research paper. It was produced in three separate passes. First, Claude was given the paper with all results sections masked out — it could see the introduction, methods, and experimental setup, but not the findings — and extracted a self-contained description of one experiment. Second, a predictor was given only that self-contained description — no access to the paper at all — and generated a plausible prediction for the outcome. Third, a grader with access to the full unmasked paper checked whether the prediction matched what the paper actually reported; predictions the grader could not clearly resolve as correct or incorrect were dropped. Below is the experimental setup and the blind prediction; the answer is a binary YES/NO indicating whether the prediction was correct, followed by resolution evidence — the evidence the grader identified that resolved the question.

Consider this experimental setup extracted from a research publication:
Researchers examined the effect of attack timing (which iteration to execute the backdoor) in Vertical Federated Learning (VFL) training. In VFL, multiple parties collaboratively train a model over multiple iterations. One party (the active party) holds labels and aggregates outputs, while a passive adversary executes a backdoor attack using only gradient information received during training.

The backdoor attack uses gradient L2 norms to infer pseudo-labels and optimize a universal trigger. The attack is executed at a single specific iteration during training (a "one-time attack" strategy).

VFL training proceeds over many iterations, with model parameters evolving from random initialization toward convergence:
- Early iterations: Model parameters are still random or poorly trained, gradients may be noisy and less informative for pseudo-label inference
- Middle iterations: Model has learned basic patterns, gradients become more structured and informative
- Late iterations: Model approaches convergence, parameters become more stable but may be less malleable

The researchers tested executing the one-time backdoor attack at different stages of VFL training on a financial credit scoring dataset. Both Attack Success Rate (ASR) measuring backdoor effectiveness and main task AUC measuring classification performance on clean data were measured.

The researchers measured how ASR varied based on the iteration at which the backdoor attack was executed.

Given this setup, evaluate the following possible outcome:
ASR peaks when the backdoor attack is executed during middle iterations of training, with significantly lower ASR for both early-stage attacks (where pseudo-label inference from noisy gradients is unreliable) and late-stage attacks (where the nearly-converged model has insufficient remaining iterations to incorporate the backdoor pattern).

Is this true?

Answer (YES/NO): NO